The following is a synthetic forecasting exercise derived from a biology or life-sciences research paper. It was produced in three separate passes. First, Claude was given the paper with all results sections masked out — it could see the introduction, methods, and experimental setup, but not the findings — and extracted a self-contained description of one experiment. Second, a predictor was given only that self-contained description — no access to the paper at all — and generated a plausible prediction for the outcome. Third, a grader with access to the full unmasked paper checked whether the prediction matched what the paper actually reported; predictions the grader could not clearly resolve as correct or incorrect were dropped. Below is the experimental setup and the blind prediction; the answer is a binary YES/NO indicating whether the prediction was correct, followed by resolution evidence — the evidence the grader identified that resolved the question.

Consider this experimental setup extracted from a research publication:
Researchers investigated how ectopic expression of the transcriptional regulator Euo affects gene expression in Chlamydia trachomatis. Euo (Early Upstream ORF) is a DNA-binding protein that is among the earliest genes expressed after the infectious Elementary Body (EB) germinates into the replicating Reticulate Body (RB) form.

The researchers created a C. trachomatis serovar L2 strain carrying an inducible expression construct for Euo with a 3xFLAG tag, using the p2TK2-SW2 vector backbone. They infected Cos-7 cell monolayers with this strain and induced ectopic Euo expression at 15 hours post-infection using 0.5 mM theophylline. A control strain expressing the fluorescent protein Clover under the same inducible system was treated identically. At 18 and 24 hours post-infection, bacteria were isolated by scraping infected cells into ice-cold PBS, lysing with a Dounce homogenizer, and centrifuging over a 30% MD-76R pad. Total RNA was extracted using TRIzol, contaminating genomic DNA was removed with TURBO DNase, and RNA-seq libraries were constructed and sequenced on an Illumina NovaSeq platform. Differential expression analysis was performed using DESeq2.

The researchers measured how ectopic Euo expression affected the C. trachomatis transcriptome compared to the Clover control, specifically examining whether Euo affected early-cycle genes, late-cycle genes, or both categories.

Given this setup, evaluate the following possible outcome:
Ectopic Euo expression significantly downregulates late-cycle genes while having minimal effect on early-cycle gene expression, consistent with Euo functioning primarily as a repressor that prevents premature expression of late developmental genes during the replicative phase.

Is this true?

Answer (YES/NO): YES